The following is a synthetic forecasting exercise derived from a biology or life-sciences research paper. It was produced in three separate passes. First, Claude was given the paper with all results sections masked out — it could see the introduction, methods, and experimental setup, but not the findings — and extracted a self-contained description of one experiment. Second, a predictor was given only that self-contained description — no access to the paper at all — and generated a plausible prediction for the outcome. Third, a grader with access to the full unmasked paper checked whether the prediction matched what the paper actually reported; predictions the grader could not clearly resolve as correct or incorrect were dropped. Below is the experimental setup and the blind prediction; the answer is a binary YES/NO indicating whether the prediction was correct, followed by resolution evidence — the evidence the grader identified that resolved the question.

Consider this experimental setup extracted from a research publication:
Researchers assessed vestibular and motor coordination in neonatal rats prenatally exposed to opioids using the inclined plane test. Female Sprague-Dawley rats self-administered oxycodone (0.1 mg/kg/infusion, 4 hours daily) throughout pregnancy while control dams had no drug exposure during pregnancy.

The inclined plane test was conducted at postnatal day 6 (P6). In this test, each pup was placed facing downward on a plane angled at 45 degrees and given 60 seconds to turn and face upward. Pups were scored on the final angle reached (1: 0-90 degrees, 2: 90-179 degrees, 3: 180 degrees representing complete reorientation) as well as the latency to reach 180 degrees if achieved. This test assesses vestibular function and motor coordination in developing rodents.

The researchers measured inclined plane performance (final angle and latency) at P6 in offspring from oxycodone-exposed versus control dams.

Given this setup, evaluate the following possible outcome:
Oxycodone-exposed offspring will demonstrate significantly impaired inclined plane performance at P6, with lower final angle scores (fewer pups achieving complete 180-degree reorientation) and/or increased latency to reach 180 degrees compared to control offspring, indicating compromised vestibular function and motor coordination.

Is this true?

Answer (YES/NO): NO